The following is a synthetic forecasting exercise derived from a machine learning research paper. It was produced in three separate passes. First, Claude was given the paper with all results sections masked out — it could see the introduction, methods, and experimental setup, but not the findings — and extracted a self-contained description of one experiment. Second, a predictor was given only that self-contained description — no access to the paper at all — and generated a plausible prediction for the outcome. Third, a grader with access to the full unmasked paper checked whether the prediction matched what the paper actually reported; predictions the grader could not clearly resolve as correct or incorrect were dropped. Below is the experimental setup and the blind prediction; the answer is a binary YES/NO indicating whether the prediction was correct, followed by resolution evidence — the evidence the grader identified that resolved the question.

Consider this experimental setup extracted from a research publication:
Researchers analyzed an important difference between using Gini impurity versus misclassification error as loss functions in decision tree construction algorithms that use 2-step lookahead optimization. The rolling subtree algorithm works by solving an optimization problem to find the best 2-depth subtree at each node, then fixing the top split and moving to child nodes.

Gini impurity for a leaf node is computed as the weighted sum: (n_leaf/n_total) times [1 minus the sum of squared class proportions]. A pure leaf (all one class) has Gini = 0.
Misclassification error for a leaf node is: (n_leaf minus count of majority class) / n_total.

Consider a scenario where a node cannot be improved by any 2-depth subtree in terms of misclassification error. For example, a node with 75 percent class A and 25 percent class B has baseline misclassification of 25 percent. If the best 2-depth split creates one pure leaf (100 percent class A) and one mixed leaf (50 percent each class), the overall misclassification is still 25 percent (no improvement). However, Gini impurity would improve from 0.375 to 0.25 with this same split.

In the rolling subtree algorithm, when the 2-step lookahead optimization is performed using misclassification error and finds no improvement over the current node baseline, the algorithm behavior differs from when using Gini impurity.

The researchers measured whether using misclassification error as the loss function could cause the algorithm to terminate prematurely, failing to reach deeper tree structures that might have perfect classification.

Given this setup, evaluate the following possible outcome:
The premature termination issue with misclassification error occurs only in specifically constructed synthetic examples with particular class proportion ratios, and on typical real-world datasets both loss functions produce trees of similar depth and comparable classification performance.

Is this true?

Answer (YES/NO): NO